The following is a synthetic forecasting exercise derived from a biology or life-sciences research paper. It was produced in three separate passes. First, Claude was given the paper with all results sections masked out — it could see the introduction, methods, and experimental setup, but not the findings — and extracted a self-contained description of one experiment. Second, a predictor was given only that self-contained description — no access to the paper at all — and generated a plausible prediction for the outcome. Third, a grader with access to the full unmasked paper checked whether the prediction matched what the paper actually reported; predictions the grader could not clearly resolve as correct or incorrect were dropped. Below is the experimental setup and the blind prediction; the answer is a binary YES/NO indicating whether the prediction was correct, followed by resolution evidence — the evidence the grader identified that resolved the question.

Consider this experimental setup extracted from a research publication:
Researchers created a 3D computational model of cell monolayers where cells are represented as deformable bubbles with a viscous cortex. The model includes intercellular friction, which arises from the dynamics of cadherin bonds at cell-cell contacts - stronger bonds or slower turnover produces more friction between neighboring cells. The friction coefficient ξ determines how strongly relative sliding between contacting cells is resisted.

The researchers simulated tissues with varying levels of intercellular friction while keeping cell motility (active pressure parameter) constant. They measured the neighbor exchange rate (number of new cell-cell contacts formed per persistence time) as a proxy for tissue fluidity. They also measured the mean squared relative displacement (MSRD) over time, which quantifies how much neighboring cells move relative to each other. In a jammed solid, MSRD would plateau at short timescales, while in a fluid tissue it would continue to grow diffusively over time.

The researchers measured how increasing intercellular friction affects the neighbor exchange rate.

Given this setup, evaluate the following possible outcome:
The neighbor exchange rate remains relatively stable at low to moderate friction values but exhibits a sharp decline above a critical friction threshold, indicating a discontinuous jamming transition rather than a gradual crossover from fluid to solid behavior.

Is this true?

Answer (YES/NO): NO